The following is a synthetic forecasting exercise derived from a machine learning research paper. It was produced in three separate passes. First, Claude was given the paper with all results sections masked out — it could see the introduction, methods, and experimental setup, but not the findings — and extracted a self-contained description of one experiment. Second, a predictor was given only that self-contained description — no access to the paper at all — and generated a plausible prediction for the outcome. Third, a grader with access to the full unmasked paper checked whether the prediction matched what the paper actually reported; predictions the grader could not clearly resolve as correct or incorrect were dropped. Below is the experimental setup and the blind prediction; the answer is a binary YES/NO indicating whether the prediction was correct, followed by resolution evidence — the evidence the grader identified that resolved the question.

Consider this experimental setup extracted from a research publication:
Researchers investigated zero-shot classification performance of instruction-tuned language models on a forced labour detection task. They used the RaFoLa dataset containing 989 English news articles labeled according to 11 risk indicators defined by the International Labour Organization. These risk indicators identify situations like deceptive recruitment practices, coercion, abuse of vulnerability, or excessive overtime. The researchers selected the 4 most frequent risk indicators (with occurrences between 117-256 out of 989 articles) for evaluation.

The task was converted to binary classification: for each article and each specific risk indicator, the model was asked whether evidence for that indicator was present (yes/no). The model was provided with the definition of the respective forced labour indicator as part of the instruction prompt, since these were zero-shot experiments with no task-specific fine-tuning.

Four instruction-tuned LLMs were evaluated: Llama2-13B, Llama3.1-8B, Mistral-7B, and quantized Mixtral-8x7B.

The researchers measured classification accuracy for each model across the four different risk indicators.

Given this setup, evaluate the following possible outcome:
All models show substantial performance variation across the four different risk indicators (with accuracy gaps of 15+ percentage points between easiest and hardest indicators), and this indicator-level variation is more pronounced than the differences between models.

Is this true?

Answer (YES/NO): YES